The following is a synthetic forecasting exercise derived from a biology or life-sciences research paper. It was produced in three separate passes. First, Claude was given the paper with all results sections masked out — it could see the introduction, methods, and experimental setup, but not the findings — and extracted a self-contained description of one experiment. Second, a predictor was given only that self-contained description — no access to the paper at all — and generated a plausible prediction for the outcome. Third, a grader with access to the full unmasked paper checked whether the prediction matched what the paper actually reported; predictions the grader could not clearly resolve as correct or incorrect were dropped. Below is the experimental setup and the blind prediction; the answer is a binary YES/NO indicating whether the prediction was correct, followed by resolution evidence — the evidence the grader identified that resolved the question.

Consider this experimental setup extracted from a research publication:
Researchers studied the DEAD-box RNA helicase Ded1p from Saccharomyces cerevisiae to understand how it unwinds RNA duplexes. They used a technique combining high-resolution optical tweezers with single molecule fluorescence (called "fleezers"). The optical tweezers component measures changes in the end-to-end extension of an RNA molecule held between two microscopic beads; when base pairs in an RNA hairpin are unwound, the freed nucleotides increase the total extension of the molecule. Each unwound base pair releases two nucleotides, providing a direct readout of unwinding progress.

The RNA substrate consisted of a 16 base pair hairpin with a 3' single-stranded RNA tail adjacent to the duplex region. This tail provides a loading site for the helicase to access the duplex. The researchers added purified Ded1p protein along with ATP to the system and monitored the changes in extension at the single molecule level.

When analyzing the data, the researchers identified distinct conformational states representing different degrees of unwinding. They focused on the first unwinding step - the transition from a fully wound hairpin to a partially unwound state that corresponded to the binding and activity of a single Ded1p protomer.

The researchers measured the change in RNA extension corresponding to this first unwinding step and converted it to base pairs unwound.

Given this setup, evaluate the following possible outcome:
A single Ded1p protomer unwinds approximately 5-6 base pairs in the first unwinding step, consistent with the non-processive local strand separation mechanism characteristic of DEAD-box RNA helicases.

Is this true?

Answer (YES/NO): YES